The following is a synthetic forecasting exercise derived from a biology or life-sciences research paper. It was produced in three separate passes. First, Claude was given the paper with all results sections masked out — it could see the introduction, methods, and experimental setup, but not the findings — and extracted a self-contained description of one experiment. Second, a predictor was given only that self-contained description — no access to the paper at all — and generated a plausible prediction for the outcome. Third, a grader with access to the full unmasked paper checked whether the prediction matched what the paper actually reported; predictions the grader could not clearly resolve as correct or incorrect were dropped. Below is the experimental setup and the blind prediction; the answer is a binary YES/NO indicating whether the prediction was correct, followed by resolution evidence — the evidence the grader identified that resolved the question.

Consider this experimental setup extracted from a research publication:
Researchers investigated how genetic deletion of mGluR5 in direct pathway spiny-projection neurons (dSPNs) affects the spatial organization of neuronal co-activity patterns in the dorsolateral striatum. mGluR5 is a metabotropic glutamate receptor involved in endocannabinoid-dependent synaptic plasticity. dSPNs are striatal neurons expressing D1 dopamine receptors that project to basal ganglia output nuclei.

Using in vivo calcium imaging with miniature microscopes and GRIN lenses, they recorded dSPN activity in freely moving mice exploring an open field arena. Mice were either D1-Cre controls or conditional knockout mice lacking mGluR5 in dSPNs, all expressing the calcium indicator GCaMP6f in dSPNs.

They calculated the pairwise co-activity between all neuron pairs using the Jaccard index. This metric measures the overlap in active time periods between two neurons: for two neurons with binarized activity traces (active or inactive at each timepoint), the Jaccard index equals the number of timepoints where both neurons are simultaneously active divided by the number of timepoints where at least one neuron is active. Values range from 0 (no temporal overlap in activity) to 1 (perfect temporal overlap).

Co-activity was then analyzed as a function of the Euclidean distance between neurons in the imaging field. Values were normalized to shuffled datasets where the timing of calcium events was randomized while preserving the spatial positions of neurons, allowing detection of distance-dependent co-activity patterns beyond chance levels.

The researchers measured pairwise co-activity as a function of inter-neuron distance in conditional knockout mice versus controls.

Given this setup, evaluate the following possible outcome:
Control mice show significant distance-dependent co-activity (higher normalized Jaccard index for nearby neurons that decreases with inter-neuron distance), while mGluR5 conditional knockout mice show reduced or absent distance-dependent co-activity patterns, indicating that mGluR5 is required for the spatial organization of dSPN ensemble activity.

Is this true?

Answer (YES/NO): NO